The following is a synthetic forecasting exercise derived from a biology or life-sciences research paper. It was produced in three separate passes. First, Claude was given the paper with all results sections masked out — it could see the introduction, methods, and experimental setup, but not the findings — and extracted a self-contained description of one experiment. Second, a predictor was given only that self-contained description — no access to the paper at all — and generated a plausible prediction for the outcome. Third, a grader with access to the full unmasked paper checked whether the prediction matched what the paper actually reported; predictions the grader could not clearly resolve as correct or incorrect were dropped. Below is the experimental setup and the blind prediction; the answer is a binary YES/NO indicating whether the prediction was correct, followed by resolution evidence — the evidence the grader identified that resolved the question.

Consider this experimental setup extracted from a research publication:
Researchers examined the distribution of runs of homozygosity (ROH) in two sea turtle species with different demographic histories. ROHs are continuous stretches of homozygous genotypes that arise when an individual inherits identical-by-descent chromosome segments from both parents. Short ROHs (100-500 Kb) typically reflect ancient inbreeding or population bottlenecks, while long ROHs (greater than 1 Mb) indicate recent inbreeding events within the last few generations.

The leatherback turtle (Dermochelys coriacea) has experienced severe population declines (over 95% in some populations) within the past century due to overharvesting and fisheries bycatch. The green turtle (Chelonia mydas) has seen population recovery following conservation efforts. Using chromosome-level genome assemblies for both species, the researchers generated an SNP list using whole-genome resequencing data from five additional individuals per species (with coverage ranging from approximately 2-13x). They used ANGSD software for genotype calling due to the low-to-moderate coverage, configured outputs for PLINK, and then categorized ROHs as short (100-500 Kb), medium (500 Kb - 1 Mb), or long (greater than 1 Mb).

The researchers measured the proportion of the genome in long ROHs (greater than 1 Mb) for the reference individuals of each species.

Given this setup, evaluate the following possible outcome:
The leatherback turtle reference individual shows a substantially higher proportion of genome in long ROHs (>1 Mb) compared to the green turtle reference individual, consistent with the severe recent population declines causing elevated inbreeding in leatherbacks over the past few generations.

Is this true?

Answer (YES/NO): NO